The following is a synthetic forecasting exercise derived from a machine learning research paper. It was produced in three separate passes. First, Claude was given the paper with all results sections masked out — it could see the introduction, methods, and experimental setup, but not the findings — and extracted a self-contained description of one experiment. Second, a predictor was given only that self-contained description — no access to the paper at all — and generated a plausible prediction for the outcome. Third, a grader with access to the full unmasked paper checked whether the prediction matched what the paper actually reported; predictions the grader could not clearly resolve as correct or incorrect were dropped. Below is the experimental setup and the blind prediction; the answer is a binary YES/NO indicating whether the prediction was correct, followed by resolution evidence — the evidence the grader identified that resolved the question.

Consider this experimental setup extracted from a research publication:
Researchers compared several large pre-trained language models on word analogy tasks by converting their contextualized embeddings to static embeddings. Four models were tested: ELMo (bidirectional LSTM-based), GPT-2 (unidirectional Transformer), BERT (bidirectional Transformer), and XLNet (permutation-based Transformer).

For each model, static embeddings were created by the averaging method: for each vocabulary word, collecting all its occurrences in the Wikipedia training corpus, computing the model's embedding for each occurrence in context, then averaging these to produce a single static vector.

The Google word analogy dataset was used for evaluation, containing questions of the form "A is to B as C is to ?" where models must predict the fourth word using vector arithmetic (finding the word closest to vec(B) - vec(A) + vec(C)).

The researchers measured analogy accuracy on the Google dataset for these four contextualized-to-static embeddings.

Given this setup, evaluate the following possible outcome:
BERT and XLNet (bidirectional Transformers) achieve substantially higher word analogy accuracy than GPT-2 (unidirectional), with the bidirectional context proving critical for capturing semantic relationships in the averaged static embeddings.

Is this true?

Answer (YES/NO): NO